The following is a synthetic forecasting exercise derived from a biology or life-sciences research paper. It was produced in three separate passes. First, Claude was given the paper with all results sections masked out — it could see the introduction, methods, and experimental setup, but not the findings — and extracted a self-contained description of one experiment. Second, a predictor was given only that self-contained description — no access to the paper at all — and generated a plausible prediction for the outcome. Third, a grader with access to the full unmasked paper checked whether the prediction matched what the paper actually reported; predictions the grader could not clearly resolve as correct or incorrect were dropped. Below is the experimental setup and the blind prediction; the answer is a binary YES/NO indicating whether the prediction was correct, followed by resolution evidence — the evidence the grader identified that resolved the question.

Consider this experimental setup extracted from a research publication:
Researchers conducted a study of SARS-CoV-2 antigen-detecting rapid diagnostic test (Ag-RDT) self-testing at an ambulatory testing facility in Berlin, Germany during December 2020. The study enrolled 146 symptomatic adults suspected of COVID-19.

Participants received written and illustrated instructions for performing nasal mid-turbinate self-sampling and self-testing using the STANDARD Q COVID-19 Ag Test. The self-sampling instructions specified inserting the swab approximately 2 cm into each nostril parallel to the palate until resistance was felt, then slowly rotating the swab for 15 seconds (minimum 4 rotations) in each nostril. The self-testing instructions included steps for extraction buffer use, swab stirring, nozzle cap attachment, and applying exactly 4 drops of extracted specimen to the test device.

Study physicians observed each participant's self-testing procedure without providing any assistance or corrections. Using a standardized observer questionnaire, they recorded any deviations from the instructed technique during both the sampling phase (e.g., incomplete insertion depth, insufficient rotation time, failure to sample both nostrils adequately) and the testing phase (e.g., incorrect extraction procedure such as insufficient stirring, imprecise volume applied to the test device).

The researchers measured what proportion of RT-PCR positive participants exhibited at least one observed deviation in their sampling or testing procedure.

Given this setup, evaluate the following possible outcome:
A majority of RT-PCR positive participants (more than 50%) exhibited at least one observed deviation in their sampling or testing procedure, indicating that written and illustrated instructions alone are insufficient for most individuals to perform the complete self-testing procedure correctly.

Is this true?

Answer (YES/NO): YES